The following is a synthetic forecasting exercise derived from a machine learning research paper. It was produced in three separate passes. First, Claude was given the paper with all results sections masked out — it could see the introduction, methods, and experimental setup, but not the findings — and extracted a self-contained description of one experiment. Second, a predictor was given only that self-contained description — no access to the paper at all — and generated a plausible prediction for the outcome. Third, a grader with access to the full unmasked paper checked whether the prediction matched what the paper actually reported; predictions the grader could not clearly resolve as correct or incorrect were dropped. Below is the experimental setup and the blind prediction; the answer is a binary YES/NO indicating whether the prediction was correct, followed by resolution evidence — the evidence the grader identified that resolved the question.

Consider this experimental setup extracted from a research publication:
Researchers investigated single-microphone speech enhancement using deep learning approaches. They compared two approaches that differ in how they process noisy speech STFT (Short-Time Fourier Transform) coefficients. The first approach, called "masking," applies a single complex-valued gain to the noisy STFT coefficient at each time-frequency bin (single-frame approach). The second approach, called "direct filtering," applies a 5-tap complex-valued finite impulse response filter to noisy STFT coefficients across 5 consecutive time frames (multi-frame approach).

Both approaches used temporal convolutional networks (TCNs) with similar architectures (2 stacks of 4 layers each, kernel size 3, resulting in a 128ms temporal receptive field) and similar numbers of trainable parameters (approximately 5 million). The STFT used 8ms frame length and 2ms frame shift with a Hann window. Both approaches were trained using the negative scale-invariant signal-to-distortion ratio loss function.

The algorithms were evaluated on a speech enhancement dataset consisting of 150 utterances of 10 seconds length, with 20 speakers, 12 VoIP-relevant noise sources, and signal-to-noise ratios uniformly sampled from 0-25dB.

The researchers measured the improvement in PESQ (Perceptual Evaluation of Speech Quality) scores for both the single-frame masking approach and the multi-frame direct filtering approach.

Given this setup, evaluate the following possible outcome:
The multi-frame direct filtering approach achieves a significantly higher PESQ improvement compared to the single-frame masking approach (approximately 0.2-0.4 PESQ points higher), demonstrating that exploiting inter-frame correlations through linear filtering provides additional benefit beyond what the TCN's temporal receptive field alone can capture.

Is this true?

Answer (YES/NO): NO